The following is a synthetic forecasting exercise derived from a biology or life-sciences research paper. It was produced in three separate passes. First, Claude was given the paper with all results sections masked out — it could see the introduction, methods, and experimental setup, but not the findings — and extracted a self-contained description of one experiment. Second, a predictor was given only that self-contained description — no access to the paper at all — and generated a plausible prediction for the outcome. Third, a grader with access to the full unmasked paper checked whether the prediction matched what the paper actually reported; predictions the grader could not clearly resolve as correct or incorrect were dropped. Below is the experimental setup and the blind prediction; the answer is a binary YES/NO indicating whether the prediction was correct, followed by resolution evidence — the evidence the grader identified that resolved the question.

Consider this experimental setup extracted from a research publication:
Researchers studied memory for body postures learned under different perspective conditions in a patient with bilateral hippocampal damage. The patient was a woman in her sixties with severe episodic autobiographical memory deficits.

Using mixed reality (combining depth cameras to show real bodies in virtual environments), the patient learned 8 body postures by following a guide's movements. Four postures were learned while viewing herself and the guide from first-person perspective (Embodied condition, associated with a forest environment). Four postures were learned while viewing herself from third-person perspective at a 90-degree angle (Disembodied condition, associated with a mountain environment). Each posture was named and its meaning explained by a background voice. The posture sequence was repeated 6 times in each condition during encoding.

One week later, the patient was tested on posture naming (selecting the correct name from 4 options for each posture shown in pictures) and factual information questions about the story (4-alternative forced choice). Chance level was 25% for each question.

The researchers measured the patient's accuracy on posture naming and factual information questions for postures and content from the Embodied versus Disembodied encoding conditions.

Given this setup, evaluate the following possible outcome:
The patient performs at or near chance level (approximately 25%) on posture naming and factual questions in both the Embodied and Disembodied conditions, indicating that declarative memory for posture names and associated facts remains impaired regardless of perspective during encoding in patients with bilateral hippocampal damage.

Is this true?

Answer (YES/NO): NO